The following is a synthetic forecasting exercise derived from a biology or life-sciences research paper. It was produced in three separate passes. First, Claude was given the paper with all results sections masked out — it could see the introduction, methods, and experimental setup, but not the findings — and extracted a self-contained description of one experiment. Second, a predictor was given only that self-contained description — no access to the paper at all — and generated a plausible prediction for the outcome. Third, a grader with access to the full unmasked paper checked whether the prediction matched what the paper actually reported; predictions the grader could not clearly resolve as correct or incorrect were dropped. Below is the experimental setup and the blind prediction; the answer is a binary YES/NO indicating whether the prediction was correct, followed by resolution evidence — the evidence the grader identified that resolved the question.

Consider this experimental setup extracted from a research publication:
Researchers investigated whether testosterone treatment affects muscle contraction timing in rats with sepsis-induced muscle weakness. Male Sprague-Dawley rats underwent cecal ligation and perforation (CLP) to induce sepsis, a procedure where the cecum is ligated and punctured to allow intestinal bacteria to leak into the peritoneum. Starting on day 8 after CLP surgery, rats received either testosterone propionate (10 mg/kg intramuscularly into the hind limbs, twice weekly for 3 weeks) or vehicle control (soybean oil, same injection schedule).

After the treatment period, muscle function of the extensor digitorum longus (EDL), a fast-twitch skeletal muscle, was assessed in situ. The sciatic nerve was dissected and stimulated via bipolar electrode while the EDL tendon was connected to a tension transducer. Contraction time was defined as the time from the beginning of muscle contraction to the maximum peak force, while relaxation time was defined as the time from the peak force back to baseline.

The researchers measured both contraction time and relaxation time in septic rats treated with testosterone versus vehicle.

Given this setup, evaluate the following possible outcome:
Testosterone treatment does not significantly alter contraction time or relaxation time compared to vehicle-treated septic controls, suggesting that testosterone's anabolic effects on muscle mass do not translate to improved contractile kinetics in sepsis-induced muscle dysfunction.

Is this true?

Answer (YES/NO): NO